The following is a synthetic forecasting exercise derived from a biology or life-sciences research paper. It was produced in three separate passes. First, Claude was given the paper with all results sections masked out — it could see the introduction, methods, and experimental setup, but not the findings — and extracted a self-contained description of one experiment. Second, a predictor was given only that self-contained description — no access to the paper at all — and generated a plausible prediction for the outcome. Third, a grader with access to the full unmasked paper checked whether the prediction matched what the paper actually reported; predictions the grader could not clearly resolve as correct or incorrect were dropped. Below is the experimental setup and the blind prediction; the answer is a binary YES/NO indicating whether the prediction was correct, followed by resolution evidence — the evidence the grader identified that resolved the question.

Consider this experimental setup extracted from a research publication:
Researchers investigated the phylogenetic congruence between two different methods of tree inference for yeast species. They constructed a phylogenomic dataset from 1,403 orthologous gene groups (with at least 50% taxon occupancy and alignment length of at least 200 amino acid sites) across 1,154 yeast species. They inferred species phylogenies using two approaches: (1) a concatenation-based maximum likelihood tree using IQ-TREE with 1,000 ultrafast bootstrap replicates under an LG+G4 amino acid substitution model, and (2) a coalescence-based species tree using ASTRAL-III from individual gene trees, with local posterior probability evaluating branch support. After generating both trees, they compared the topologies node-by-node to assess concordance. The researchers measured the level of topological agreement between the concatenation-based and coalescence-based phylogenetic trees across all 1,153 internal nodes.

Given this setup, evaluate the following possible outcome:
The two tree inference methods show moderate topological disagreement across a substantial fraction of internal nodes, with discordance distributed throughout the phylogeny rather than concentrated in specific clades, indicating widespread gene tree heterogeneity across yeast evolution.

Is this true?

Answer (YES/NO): NO